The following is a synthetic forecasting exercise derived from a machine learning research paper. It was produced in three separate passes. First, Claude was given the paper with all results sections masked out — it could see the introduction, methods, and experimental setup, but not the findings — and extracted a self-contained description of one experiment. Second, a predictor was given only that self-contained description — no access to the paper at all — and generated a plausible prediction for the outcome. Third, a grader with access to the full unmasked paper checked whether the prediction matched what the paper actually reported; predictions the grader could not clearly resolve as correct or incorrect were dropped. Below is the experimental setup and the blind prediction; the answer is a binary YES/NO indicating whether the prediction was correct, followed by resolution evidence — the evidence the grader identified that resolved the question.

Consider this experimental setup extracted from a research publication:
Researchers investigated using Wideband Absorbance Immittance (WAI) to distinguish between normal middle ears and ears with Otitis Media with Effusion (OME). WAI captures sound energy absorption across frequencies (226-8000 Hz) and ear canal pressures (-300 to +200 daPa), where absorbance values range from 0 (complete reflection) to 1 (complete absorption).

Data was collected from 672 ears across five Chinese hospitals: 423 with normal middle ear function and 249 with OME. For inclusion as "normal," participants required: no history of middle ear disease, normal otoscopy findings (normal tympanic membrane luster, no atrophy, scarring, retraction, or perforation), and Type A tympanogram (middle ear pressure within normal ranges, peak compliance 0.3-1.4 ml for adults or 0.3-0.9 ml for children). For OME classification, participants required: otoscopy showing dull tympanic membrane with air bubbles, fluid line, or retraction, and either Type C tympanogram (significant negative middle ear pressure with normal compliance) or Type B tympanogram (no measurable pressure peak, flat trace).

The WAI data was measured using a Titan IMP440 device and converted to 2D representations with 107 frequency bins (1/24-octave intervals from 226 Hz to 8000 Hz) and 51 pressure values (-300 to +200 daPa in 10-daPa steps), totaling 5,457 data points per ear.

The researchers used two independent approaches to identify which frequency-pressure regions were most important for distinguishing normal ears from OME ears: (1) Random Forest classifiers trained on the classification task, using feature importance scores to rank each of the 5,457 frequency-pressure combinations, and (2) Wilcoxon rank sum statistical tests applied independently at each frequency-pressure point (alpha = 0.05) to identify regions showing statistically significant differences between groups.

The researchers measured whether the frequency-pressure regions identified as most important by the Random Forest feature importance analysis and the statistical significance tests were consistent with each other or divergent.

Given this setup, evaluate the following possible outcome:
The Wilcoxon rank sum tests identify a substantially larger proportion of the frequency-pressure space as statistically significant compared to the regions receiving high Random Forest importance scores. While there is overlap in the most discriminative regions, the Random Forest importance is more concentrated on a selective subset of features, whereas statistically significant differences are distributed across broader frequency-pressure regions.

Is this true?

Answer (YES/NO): YES